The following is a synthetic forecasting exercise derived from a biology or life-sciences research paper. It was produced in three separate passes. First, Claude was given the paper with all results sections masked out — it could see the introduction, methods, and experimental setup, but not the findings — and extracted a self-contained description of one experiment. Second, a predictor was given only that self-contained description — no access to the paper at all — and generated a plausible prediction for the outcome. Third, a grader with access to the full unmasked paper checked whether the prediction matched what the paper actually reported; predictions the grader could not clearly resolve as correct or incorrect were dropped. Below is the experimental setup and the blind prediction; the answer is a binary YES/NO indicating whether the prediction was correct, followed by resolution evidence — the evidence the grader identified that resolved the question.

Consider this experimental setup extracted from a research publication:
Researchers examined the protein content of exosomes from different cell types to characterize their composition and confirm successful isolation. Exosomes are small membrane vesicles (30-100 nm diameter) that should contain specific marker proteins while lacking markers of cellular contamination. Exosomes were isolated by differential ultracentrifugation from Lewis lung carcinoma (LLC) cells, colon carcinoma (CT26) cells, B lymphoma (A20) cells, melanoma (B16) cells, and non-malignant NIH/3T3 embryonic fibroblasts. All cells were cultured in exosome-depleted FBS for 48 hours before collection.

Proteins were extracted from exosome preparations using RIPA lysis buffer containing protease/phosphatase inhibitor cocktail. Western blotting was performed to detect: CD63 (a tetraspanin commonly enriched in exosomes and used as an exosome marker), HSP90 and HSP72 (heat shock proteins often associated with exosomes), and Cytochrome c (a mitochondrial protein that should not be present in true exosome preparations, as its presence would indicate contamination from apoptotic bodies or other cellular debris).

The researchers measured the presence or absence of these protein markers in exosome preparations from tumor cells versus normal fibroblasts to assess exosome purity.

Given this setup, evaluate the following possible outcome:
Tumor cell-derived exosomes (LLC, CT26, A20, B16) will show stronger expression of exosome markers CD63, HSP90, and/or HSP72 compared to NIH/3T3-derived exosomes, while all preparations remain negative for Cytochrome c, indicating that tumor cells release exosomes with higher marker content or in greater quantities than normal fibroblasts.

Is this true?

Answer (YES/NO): NO